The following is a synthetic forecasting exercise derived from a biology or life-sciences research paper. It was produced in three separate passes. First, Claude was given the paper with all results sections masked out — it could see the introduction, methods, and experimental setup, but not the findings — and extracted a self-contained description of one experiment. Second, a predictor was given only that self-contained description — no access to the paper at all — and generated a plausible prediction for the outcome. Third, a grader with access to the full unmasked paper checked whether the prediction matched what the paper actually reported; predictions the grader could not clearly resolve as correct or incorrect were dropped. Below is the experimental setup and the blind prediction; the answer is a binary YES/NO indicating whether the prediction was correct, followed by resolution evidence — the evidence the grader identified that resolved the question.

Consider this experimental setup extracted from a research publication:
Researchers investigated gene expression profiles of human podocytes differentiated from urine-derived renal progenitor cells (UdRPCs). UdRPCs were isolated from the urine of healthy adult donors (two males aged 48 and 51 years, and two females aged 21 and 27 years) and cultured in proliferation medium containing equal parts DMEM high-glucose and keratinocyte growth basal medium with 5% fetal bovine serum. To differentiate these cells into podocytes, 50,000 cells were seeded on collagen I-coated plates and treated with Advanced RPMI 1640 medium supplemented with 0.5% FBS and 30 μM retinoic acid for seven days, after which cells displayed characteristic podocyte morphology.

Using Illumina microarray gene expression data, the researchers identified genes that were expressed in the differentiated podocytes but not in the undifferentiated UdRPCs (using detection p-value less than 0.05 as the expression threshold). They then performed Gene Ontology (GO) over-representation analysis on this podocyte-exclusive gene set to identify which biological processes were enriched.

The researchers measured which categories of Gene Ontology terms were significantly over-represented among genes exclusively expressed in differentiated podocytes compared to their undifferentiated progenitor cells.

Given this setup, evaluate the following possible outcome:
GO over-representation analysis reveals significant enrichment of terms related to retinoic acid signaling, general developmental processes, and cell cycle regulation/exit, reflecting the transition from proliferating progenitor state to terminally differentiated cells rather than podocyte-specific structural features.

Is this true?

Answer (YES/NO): NO